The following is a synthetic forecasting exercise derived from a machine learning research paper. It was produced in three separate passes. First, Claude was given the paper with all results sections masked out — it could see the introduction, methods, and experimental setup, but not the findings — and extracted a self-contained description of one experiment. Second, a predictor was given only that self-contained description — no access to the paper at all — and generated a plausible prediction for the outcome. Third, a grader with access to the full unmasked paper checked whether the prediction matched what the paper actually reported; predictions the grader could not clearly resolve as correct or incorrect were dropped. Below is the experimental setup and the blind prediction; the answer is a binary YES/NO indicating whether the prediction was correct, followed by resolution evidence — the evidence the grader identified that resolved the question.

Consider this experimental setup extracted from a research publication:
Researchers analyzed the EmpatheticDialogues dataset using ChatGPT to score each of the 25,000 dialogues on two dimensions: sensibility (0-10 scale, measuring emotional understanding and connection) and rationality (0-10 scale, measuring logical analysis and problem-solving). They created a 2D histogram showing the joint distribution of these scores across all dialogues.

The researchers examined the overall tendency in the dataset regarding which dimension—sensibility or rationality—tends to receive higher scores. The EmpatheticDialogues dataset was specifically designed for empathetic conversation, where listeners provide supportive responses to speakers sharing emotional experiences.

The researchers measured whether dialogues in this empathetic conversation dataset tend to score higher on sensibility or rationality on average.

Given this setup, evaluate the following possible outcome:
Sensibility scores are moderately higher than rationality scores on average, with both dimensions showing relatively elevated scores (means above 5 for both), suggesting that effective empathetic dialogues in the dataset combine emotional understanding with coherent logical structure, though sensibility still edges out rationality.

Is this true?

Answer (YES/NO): NO